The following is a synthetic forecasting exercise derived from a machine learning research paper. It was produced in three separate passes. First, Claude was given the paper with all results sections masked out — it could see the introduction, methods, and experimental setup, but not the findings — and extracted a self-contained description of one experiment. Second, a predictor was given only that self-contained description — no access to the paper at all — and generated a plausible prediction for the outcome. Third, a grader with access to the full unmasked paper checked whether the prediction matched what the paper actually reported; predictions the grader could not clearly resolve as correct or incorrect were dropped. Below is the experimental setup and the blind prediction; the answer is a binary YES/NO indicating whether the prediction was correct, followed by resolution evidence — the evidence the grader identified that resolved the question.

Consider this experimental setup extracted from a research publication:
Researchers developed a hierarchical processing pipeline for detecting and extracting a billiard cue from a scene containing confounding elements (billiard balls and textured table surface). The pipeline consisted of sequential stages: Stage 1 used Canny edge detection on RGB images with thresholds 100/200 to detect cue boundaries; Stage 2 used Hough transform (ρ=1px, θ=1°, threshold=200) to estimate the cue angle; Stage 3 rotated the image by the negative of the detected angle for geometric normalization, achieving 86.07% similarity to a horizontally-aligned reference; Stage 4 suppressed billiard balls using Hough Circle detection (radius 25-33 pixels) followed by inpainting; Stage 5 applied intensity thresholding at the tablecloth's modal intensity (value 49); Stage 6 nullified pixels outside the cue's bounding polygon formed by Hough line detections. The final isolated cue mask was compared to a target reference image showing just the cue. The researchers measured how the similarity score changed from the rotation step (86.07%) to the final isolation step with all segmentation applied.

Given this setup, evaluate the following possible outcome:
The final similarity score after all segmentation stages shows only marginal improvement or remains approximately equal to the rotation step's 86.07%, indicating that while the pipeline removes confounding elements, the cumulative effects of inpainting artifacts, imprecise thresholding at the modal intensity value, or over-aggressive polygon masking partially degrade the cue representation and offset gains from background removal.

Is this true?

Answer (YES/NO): NO